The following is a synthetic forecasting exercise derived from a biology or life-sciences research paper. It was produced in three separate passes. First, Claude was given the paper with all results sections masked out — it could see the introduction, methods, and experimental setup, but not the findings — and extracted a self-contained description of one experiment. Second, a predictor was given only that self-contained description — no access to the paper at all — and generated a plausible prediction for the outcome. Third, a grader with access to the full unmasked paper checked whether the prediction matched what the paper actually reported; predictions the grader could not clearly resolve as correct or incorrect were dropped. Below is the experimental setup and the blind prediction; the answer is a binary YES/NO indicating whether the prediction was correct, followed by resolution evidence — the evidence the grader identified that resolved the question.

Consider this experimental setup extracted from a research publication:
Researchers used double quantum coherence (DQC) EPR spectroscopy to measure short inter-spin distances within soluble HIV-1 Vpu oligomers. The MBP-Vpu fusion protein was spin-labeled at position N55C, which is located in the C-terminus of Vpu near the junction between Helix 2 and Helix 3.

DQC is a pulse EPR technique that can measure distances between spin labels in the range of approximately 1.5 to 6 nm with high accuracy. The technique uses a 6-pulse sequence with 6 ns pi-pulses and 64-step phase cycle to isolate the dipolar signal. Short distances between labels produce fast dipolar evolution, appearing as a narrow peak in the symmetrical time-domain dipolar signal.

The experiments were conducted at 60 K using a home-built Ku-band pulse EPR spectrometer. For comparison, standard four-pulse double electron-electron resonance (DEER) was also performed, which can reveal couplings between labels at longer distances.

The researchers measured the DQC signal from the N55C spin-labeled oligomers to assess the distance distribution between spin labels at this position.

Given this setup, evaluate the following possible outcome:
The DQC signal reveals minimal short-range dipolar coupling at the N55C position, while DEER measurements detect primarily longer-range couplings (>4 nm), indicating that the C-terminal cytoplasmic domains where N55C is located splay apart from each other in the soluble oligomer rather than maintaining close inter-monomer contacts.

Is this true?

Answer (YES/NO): NO